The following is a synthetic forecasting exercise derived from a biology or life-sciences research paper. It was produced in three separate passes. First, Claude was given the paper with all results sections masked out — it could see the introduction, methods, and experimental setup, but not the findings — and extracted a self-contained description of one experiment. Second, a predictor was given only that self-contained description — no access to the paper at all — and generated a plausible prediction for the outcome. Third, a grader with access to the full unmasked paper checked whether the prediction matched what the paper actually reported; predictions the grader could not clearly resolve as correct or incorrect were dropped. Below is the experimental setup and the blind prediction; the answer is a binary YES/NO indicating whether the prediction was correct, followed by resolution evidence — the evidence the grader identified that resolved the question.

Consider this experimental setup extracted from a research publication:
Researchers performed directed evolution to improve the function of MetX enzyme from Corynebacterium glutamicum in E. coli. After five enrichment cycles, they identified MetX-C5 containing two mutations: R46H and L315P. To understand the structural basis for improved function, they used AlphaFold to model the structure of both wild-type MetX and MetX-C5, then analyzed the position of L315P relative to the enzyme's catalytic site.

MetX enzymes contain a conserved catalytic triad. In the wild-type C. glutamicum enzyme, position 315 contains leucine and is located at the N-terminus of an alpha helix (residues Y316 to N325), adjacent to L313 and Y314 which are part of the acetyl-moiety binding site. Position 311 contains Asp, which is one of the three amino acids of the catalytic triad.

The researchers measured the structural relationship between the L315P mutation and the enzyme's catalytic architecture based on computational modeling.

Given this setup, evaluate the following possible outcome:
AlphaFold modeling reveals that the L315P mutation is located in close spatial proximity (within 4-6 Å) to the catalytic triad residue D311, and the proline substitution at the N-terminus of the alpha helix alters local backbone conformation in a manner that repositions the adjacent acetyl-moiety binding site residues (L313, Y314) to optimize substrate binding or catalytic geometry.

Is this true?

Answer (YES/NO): NO